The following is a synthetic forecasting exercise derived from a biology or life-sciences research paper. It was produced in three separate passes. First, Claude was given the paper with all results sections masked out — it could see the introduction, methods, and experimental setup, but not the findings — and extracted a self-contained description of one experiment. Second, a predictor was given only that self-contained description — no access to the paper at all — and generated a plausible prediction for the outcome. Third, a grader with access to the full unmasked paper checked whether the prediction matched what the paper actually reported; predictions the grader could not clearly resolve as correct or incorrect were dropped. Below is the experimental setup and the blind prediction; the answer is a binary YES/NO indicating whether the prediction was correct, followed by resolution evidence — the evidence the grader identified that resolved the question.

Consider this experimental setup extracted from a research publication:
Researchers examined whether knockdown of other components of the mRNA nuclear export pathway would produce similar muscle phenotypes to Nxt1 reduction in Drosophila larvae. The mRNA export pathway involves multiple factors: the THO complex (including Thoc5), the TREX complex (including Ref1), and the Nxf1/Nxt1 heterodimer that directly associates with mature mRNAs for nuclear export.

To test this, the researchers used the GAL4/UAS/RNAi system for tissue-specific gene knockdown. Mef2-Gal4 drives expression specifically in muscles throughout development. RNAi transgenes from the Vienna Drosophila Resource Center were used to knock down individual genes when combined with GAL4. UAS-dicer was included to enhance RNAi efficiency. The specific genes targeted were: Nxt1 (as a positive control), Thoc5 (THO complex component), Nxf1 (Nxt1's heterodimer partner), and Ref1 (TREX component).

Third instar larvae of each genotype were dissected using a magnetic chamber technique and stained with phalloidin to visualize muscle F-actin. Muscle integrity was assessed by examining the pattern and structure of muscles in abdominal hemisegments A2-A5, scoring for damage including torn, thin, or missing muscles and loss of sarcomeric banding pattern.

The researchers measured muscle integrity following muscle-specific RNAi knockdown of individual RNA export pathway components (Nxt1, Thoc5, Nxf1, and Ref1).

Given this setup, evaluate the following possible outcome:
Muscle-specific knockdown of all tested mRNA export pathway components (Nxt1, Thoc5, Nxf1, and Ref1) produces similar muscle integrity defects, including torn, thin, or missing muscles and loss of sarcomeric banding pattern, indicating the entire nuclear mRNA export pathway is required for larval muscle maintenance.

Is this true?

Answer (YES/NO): NO